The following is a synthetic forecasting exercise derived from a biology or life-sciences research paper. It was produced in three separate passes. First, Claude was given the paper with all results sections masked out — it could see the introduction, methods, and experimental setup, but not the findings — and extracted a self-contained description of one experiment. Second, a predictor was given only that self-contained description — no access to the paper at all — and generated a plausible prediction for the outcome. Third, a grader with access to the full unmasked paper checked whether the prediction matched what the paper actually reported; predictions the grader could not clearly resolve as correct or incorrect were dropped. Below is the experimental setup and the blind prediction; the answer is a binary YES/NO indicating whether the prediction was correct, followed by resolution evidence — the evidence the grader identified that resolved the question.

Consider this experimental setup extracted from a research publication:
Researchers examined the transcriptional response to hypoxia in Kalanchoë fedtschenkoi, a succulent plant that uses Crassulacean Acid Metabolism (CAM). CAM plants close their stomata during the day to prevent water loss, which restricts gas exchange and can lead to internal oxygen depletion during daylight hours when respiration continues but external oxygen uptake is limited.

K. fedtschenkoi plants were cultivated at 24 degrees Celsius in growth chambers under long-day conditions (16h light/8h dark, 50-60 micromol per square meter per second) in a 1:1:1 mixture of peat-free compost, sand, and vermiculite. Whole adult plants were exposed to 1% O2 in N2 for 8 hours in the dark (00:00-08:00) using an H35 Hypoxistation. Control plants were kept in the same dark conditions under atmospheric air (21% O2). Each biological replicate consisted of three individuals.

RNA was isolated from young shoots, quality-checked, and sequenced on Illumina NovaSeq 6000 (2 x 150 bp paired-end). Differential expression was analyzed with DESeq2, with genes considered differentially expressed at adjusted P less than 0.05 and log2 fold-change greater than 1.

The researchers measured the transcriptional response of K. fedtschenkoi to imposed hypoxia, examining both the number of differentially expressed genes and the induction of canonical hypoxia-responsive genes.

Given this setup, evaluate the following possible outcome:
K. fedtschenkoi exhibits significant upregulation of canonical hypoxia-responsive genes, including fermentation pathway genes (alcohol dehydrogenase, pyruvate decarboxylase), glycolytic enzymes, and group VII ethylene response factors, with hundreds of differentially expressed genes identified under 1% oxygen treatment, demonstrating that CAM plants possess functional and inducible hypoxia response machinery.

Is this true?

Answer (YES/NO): YES